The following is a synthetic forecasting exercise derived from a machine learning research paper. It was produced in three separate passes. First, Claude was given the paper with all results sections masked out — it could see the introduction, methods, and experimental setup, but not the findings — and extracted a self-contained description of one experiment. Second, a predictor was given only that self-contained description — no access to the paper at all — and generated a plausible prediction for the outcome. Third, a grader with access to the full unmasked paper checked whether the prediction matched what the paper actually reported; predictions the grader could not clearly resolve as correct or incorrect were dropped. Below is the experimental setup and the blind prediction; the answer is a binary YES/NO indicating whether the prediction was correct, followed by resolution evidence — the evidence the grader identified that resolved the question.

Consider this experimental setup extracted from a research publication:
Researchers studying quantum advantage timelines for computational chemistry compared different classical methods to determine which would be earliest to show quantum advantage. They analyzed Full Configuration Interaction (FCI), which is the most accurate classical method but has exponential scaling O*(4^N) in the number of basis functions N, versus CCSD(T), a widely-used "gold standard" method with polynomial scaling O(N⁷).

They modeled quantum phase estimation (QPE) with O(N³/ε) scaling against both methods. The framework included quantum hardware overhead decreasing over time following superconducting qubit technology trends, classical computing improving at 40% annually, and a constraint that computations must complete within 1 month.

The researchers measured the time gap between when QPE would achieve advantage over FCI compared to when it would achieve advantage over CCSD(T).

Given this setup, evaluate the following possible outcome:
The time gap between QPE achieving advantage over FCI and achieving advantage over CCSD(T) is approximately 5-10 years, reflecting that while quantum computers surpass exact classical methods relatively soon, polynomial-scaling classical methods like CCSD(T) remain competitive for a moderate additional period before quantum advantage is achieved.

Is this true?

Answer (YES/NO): NO